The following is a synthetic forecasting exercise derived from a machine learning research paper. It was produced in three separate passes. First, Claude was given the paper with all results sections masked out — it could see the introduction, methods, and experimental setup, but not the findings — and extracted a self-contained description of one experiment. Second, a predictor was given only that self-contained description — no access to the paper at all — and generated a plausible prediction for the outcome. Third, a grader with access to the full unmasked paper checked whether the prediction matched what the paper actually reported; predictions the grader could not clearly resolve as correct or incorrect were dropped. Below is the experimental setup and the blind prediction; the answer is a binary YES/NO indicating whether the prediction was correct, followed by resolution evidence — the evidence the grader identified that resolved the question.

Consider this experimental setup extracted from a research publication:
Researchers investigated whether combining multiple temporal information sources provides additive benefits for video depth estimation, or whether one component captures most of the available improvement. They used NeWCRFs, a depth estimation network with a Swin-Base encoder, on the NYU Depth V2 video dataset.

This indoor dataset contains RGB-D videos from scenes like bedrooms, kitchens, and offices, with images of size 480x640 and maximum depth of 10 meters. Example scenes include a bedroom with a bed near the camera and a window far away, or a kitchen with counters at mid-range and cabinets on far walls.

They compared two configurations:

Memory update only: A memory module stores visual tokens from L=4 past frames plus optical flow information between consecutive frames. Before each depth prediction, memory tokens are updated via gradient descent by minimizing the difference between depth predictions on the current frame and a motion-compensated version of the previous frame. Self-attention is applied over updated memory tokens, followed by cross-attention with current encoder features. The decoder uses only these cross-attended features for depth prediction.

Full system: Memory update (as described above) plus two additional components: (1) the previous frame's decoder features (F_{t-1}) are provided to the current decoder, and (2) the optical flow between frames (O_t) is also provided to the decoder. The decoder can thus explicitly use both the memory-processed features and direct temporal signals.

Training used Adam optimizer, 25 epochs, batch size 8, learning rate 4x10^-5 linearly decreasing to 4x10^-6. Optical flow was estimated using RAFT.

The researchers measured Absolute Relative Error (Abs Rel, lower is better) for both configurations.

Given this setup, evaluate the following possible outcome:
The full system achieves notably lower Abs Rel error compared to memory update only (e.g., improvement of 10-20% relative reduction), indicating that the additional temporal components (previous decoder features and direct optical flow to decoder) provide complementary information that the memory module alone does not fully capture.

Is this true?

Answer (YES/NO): NO